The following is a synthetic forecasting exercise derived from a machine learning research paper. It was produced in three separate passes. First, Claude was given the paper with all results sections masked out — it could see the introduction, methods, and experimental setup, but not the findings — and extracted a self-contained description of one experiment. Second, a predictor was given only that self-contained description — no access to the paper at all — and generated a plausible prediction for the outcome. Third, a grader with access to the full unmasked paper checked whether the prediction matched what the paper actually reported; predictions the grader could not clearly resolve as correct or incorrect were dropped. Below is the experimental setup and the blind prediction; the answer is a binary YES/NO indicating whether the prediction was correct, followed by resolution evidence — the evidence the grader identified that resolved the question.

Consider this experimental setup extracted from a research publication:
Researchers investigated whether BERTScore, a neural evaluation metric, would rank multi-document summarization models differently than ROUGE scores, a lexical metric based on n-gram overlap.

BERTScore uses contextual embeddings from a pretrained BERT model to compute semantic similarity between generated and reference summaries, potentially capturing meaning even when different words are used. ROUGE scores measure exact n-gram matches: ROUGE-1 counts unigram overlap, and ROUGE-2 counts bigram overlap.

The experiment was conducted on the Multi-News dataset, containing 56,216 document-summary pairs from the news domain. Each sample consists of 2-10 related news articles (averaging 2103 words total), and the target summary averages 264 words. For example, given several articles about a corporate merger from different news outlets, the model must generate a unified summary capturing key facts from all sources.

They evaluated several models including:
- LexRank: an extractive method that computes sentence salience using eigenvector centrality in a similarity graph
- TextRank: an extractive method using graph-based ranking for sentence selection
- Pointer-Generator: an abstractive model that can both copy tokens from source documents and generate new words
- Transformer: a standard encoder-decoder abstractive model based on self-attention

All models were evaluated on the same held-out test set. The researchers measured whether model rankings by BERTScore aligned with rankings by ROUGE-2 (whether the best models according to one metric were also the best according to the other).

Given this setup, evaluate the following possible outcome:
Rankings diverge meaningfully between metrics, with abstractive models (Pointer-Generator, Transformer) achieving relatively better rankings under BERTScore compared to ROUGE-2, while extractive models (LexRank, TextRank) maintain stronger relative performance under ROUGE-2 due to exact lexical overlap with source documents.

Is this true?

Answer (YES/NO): NO